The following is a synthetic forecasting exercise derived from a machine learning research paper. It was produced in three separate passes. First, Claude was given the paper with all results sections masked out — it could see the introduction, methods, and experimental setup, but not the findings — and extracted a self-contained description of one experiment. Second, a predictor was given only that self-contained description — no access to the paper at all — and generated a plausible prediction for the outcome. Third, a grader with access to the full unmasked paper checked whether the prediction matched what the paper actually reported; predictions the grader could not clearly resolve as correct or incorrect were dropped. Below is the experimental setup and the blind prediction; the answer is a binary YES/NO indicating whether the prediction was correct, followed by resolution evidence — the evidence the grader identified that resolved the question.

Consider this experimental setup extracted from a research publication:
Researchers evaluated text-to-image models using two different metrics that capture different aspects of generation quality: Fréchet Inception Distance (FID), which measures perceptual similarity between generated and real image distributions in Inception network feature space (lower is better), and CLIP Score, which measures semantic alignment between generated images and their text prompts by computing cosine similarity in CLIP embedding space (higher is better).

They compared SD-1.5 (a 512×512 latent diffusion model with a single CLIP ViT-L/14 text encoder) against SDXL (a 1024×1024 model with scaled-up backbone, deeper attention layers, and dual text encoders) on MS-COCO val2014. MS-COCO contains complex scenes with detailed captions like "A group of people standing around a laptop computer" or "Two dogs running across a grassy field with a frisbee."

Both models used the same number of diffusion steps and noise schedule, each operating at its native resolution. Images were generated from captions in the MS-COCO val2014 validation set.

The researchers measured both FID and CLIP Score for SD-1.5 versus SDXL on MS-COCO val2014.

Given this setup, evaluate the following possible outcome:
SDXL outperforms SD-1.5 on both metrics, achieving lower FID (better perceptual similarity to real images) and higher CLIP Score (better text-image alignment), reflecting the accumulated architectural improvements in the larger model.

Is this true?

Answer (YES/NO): NO